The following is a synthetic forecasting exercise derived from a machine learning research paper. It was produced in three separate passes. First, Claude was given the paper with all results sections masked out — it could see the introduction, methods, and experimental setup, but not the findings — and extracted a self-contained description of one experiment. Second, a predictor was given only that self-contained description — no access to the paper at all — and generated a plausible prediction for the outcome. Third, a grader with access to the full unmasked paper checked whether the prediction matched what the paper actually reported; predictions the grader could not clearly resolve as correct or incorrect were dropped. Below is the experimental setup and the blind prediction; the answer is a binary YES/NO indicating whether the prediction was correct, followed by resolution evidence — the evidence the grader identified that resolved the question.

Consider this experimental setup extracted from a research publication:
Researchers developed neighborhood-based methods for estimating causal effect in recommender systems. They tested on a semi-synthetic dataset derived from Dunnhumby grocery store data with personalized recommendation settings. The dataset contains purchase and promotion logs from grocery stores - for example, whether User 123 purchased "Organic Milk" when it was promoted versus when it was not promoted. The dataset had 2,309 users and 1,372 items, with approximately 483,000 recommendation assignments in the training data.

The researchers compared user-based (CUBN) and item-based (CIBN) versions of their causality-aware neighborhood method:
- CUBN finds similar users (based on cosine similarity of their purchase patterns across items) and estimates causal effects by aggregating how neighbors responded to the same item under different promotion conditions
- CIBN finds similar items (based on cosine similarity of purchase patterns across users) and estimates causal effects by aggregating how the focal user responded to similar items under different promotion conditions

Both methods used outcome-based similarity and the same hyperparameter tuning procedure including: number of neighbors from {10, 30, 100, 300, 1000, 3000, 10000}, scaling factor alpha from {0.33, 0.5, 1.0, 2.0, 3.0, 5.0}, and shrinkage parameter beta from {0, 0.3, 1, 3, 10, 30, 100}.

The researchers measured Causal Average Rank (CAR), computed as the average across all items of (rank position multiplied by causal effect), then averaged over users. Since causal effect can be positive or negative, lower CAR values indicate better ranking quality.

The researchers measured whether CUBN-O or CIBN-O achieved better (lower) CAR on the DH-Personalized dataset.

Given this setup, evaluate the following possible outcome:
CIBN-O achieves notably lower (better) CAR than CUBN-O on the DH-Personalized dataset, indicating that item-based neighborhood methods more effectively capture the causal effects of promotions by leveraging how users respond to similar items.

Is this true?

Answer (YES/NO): NO